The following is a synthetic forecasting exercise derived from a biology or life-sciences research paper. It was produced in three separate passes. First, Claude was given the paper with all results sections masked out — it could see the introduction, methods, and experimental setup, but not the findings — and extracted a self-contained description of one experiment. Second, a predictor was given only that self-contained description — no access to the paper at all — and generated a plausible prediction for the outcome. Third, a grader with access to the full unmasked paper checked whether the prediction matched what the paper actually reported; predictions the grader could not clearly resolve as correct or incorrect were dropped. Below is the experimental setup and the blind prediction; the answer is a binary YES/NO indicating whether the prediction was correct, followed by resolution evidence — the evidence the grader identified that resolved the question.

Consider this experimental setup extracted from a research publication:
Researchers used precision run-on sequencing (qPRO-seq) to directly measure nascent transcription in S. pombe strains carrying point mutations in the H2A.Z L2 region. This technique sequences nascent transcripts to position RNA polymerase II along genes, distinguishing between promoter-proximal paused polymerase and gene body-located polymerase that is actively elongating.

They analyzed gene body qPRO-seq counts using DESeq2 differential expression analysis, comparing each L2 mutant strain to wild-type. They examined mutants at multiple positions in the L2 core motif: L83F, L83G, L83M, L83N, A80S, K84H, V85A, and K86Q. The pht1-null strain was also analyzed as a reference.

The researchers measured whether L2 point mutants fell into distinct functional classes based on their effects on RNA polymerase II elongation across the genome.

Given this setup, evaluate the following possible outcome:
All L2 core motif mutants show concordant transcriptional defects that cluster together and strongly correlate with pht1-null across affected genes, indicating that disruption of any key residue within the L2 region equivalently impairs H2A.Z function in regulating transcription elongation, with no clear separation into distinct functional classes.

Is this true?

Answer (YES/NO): NO